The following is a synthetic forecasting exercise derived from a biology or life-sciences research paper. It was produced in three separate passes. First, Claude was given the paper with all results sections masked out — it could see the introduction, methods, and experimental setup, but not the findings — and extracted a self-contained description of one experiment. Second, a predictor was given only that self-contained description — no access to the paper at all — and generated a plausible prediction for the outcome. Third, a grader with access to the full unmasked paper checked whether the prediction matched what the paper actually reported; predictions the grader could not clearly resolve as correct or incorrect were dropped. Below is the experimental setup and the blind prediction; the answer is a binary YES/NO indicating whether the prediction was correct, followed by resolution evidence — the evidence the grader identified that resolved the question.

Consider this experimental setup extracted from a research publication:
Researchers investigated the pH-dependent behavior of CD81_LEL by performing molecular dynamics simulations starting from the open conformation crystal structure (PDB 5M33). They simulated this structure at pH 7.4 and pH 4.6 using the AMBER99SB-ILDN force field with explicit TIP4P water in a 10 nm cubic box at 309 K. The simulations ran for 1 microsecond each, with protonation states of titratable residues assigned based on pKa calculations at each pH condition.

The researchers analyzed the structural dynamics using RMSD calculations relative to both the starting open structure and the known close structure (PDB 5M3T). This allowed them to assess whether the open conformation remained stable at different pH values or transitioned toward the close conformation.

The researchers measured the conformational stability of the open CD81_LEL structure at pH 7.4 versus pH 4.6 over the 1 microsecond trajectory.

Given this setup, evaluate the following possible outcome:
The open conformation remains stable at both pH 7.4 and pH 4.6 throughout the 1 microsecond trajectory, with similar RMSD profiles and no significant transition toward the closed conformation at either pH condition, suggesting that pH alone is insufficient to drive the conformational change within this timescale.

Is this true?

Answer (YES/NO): YES